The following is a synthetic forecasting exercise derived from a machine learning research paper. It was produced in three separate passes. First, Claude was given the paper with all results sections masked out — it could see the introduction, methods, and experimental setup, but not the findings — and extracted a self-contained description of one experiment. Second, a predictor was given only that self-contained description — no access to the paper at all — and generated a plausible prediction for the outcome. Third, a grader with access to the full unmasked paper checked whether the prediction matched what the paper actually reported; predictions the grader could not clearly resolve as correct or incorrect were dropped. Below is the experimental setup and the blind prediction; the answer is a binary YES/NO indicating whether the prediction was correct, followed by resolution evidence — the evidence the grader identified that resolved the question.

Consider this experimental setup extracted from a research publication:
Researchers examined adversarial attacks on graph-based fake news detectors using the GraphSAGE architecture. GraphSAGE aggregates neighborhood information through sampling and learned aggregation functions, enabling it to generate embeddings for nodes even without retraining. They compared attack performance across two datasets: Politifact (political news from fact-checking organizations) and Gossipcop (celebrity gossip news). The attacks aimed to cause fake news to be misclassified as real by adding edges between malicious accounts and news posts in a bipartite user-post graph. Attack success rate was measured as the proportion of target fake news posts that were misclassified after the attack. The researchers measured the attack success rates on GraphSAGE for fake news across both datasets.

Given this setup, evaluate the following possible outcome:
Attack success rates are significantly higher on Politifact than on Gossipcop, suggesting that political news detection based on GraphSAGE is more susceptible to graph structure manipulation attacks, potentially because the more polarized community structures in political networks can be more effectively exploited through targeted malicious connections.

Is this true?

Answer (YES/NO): YES